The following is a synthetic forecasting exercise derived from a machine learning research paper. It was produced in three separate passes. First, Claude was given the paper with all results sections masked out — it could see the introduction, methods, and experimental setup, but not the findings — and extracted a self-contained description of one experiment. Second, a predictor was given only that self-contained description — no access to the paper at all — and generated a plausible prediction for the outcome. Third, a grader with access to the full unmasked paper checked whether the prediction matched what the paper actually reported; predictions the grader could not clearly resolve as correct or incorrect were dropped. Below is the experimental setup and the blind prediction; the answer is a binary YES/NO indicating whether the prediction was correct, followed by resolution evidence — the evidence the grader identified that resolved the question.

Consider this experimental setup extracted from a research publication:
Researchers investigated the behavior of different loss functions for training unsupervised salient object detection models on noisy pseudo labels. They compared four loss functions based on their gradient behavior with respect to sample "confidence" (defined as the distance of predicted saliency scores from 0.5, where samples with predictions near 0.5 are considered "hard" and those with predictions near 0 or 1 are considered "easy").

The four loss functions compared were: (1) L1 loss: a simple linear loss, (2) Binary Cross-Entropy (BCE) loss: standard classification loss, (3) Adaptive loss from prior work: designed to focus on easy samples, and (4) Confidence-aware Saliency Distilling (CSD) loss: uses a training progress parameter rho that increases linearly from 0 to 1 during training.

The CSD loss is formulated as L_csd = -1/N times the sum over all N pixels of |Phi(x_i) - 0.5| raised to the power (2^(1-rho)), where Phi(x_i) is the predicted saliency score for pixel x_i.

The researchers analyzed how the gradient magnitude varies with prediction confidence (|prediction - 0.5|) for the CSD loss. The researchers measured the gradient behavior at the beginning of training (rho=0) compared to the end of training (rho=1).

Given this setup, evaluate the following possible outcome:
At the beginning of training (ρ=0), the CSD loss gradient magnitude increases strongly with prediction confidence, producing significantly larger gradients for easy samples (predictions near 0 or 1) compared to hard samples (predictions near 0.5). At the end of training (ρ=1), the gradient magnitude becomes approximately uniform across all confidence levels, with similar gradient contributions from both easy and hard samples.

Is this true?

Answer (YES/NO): YES